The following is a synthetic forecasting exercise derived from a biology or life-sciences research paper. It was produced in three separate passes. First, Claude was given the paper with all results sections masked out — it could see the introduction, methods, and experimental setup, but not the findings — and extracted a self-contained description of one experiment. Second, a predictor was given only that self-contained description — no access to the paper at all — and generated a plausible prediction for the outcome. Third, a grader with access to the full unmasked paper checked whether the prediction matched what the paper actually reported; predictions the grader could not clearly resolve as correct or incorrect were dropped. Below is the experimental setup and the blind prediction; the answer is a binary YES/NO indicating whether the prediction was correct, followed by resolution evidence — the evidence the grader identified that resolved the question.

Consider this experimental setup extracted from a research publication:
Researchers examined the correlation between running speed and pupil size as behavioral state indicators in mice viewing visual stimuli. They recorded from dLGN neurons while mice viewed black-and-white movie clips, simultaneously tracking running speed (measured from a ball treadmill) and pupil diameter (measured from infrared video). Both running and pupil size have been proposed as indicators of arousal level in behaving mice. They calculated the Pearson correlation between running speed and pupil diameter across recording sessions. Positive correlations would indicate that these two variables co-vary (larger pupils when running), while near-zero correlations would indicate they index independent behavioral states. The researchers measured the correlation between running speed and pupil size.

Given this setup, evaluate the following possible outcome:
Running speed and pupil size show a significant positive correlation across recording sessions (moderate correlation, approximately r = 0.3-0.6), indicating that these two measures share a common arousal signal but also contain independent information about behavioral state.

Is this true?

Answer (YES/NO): NO